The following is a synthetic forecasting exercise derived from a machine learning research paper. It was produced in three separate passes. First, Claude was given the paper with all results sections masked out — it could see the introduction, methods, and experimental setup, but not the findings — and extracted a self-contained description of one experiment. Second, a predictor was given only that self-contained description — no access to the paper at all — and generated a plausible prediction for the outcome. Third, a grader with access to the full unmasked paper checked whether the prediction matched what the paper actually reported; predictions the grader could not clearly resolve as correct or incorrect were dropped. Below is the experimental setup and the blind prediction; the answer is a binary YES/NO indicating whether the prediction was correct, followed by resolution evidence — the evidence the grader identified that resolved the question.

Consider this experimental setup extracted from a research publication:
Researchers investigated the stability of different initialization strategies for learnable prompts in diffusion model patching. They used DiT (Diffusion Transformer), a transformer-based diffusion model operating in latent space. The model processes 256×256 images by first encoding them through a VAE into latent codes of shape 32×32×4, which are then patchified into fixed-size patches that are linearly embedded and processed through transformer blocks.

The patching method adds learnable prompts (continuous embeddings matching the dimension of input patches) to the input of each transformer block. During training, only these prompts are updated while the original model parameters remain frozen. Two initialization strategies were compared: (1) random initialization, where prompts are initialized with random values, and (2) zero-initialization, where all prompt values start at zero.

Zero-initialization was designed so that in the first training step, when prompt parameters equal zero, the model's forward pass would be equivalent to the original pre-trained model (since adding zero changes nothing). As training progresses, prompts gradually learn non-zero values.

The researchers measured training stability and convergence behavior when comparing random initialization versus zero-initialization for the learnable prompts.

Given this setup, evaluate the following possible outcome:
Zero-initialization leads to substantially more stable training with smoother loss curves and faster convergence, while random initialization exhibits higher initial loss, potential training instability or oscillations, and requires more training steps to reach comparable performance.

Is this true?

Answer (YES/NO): NO